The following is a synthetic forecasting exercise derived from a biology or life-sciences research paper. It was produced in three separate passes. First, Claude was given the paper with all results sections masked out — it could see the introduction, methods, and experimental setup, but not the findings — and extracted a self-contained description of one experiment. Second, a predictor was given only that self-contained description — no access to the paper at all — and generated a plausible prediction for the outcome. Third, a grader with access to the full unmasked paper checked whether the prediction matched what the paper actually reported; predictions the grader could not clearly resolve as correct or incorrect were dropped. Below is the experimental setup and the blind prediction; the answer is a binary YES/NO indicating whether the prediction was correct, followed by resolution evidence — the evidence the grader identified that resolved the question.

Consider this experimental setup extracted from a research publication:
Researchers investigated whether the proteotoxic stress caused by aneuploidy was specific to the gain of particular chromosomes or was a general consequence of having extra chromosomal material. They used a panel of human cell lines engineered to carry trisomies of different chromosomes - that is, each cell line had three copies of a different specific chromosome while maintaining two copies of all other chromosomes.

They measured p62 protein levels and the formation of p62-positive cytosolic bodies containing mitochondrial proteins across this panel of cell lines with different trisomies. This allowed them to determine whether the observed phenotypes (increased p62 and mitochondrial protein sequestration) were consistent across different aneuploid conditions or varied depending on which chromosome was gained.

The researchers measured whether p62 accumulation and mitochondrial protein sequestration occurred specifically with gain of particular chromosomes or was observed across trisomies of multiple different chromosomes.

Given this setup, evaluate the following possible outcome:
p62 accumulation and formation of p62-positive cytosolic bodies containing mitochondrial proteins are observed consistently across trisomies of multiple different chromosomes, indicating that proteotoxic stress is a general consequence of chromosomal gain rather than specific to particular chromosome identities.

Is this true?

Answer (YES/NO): YES